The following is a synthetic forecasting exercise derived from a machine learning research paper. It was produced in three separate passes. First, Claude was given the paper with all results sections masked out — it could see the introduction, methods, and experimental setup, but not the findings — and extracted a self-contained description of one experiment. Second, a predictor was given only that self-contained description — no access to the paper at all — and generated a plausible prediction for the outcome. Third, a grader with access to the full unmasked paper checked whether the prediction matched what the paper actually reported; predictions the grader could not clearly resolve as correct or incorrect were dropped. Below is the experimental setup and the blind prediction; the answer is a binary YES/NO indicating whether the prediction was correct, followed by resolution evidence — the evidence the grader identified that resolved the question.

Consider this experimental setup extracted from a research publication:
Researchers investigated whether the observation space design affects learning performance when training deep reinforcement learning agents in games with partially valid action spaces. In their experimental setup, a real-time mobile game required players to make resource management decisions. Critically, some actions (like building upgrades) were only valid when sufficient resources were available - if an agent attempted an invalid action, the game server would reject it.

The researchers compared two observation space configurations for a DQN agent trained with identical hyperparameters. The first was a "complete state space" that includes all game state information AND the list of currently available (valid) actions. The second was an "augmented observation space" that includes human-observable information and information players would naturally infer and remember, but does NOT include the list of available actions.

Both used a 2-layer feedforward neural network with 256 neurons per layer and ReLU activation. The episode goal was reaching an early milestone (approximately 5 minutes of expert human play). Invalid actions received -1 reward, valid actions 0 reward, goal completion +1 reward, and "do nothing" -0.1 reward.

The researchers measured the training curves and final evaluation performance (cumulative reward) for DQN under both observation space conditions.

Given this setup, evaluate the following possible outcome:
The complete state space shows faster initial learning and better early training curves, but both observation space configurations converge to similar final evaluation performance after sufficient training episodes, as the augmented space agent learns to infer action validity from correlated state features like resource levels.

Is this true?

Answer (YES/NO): NO